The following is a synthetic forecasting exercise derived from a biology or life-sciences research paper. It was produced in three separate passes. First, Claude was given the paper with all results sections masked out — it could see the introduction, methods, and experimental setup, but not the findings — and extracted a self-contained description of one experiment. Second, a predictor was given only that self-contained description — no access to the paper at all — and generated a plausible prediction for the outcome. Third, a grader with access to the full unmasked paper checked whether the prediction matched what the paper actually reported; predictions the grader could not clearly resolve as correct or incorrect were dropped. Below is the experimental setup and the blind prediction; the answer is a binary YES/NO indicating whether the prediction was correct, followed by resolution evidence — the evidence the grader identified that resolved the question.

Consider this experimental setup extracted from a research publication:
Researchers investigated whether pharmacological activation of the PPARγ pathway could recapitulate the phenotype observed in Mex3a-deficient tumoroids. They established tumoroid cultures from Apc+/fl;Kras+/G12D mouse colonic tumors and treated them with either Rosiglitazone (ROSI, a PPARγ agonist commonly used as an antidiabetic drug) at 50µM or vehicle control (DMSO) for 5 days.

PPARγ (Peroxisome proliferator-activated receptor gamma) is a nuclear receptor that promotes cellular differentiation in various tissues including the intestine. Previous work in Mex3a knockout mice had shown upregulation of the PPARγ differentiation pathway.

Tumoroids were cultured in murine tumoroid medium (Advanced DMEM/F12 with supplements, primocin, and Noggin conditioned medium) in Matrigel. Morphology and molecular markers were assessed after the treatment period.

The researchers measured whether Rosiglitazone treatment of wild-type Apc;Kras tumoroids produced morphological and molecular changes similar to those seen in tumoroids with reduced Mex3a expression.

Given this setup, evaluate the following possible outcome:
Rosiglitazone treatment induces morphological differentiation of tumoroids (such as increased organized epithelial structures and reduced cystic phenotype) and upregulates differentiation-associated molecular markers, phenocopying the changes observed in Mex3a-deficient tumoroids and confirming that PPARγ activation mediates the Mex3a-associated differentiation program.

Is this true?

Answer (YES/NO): YES